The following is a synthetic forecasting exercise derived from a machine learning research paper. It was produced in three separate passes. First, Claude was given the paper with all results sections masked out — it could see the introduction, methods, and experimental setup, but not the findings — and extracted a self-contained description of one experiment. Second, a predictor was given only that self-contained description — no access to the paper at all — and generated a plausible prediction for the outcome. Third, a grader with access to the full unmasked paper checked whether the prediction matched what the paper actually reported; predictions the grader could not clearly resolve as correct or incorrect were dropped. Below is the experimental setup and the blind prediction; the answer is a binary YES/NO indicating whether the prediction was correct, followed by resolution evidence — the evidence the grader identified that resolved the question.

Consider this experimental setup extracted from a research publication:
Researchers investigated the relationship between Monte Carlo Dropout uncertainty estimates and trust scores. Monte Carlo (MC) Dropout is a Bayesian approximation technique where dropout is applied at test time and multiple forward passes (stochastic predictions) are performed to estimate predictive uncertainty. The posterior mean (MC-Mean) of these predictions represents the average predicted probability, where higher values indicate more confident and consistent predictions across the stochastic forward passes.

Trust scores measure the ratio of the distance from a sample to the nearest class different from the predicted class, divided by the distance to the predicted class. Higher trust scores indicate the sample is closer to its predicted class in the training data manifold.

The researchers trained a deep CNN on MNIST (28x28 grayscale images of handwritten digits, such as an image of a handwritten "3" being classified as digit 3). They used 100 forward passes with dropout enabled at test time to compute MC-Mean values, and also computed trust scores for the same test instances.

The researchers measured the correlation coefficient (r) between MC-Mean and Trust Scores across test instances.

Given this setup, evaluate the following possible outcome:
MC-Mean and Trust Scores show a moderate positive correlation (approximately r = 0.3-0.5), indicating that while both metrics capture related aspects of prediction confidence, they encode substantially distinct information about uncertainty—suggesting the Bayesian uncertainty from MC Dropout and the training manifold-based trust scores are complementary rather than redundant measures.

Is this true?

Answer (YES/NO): NO